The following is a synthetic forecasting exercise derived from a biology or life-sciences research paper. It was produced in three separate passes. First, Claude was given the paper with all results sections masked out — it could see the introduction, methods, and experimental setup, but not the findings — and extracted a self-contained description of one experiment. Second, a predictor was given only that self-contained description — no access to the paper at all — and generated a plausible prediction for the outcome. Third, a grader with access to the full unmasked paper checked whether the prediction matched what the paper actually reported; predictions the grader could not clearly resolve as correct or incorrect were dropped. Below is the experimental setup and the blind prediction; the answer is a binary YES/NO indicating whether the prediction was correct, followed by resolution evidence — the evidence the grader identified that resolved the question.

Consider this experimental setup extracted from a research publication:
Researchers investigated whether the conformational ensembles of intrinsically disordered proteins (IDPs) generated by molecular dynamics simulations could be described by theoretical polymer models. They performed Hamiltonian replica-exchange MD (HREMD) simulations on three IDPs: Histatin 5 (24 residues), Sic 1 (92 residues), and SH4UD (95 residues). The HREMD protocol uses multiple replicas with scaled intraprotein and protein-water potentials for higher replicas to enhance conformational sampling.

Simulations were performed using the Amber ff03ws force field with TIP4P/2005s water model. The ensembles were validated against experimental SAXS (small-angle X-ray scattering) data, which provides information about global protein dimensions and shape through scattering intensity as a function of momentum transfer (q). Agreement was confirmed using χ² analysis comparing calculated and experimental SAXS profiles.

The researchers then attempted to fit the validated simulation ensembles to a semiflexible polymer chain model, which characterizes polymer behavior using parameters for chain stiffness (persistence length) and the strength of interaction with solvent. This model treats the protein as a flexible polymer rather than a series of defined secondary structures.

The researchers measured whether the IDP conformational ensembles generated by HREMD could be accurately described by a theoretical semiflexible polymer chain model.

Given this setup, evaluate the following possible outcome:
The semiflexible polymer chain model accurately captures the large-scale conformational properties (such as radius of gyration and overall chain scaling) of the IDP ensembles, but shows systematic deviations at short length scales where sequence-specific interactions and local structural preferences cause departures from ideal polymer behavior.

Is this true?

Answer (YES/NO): NO